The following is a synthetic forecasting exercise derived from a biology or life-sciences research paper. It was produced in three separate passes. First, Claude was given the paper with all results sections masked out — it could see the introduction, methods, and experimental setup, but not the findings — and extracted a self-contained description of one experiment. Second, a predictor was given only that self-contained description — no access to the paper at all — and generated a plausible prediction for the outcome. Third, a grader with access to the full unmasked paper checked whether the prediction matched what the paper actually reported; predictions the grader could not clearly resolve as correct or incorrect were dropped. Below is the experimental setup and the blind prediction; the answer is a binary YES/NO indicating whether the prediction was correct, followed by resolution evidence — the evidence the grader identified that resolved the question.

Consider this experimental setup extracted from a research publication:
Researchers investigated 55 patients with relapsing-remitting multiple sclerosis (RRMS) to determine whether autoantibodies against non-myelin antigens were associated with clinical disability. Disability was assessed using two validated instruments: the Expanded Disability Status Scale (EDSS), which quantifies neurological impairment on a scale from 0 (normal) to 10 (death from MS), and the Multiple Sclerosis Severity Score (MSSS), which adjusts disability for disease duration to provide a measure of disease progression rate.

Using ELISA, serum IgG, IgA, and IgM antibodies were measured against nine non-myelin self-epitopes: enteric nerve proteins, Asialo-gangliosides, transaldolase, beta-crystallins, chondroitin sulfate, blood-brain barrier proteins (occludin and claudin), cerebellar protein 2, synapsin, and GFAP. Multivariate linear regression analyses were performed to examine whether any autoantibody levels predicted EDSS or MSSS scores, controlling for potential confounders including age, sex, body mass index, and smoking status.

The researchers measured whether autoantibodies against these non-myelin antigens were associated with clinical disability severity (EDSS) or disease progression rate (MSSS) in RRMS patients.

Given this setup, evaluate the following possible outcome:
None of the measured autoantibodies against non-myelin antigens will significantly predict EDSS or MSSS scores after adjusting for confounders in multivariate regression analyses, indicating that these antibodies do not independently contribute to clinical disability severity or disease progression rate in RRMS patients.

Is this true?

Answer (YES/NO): NO